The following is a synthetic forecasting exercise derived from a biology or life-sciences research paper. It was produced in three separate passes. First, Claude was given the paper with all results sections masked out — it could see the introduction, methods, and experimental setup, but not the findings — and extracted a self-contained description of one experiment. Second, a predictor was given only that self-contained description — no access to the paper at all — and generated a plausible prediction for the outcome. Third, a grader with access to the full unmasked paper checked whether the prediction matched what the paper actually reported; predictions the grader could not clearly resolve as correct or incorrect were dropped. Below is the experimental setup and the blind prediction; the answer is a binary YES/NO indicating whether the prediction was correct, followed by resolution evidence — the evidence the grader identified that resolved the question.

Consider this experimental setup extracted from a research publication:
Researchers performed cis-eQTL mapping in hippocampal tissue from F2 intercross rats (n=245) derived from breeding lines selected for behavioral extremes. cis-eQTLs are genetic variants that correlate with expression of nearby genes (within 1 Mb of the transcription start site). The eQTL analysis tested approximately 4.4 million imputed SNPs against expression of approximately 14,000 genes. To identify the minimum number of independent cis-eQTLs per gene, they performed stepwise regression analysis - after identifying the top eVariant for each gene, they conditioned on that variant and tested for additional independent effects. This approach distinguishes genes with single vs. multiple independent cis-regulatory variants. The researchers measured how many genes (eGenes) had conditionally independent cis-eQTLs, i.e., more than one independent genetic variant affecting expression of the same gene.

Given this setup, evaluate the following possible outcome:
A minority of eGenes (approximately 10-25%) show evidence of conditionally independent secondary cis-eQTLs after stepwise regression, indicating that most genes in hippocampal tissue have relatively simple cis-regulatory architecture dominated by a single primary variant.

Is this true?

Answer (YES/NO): YES